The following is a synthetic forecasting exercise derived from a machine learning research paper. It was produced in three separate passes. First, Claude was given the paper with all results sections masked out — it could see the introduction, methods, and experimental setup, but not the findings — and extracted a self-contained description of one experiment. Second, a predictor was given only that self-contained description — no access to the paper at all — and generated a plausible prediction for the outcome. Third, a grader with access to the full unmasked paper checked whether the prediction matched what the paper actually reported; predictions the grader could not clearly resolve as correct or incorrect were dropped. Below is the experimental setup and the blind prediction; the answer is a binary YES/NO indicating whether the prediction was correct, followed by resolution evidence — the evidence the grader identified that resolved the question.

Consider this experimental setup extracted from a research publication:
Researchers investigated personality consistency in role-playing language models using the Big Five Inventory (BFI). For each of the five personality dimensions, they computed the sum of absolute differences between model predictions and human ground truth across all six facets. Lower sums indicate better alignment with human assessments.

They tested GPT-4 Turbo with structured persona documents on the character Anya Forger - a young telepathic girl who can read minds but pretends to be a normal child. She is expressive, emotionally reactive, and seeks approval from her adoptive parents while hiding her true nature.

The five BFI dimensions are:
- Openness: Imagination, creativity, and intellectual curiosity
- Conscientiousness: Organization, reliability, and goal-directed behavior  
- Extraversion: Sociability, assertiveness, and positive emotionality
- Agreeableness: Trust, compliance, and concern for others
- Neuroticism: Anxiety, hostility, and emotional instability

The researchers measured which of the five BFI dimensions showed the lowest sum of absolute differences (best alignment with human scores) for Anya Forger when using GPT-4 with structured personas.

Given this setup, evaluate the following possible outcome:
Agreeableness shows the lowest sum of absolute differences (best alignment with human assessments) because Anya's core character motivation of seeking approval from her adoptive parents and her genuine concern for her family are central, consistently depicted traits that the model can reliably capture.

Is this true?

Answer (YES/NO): NO